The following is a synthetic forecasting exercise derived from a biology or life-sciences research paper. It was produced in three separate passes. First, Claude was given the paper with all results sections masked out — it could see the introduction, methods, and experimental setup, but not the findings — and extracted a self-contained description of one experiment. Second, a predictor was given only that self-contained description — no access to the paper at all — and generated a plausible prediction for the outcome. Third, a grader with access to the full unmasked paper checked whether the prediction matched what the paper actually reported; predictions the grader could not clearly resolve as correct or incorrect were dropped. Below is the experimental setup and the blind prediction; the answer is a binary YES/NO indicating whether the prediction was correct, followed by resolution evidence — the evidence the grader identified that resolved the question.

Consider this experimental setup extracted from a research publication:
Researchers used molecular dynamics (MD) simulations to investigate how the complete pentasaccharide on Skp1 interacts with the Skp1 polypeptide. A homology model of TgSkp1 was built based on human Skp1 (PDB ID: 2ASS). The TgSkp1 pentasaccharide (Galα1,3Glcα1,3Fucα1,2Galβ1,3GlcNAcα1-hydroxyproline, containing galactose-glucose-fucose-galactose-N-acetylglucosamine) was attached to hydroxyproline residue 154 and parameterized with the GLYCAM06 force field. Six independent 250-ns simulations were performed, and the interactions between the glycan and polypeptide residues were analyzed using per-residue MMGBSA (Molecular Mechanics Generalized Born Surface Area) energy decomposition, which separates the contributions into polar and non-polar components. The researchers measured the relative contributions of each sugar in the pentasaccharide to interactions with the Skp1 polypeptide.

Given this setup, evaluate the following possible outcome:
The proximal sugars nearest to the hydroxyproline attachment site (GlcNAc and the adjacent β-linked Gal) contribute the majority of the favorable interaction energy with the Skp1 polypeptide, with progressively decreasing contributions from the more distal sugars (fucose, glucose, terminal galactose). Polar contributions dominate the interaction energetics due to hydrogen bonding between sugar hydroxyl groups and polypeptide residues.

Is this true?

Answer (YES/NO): NO